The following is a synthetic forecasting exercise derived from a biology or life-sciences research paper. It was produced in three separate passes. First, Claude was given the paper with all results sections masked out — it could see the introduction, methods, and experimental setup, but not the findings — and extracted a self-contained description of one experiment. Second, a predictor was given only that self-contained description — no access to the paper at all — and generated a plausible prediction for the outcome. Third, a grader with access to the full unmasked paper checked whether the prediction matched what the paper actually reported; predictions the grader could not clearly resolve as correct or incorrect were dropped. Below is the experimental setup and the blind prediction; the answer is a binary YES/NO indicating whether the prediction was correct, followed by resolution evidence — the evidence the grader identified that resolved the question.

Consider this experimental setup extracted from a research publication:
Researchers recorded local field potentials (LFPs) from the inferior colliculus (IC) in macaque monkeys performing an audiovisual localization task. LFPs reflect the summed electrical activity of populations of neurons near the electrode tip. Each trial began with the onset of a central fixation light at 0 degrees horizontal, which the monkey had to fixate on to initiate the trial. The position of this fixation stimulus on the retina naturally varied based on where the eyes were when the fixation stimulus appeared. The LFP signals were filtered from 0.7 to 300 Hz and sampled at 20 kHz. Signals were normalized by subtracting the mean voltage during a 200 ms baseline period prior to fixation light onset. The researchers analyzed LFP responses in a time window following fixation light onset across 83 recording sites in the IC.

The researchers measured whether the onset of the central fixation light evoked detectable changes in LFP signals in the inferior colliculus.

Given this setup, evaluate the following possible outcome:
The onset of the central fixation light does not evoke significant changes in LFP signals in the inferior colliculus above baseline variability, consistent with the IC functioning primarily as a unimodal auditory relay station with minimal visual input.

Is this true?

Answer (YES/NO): NO